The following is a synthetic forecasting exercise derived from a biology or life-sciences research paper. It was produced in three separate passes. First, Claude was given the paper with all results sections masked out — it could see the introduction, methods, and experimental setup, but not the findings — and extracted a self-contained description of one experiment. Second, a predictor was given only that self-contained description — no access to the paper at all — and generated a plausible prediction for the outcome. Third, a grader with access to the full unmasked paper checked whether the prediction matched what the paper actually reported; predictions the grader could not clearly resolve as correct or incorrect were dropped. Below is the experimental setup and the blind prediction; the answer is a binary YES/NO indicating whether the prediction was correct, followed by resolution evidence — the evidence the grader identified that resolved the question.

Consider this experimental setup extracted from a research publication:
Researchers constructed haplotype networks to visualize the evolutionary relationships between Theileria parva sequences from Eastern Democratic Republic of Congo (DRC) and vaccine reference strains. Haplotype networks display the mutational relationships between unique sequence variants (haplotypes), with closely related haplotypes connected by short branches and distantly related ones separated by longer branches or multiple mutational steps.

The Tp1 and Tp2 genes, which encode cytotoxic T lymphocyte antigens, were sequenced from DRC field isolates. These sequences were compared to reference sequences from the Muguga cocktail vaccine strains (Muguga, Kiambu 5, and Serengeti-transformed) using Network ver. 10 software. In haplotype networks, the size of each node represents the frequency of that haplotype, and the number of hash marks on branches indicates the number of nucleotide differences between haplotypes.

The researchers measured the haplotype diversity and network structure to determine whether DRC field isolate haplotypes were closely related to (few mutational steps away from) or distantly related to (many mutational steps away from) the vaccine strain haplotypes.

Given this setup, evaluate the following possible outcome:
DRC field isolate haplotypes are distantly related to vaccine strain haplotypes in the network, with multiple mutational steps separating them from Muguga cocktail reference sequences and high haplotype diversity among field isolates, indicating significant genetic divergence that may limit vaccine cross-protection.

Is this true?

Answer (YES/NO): YES